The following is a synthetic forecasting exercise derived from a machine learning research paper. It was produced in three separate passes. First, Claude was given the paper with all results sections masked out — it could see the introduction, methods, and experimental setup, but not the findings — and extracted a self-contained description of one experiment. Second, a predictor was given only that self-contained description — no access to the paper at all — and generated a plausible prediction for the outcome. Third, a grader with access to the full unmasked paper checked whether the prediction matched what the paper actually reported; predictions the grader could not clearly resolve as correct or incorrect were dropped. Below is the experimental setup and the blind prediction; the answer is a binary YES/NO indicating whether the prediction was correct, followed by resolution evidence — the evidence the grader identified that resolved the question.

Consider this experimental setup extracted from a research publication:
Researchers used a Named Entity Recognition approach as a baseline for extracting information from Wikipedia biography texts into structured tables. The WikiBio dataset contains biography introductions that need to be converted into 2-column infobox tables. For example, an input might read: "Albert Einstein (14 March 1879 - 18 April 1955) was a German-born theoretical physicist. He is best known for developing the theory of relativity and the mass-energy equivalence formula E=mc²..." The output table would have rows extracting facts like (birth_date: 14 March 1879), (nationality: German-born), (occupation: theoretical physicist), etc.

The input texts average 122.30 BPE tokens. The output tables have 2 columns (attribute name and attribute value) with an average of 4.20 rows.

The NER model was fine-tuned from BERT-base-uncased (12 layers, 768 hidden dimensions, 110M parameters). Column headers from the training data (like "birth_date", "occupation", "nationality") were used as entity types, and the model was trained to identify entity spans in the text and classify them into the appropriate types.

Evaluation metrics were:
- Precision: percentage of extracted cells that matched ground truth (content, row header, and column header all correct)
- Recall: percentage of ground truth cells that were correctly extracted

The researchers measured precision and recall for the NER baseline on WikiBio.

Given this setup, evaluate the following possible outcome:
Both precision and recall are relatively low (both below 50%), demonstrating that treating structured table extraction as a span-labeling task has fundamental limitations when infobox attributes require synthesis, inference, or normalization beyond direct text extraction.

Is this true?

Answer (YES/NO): NO